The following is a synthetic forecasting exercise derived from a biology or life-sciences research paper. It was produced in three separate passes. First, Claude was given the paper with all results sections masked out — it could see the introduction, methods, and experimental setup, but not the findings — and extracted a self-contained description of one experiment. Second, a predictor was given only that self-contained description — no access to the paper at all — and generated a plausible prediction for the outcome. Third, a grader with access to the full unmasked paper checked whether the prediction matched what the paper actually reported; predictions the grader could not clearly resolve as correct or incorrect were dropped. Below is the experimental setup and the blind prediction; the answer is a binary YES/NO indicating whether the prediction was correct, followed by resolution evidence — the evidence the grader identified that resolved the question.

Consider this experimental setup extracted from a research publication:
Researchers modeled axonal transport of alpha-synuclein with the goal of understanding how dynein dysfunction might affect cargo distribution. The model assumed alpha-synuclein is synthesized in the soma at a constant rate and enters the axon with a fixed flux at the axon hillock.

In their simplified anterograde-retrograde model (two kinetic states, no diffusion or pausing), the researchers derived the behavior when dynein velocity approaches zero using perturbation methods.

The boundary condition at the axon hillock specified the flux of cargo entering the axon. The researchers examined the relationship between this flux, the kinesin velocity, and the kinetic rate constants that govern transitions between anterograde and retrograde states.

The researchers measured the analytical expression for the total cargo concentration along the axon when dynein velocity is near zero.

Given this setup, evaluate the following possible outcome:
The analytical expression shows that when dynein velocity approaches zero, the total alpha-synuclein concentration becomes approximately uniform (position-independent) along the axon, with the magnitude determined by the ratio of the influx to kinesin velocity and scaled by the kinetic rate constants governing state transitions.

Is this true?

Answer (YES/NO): YES